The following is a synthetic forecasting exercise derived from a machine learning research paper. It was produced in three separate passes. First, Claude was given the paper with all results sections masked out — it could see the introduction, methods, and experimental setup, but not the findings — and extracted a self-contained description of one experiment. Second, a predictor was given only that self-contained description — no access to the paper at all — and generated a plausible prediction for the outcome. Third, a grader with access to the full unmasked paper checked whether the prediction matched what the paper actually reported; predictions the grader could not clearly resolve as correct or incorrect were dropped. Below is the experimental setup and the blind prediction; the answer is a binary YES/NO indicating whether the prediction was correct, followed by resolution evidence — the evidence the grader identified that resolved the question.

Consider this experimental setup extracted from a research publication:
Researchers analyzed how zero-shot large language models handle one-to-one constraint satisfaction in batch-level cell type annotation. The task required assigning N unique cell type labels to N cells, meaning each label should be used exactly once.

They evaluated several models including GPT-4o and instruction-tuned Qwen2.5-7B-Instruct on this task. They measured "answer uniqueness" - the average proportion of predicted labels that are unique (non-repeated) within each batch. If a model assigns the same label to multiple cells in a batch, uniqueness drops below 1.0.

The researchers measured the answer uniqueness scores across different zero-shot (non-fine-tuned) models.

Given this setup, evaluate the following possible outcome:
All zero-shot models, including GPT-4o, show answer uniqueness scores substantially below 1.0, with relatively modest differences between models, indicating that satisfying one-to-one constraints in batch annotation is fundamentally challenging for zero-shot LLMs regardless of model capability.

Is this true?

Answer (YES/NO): NO